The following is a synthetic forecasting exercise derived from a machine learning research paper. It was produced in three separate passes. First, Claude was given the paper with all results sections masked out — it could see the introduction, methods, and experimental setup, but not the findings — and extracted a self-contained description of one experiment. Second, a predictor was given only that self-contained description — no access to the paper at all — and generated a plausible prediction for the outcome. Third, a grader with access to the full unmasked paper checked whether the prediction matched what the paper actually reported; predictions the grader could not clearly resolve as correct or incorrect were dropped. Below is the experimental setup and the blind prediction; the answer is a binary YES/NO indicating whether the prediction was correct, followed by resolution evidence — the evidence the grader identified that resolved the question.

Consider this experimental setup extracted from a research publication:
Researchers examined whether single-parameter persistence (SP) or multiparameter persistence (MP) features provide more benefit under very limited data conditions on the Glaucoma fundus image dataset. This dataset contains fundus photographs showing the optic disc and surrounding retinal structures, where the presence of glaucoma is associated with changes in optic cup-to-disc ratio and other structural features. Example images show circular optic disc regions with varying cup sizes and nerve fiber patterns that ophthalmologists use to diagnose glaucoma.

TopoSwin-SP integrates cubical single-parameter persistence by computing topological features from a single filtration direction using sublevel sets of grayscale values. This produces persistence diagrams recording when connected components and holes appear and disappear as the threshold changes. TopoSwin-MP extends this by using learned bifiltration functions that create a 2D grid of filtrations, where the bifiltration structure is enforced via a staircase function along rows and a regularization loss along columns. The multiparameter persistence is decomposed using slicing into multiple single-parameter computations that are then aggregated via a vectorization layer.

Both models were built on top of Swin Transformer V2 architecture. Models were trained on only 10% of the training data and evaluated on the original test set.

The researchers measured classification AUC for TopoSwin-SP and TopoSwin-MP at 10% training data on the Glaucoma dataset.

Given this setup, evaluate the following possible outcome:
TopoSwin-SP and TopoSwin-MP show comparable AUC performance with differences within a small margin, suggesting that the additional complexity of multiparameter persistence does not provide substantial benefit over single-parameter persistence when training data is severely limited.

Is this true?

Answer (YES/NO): YES